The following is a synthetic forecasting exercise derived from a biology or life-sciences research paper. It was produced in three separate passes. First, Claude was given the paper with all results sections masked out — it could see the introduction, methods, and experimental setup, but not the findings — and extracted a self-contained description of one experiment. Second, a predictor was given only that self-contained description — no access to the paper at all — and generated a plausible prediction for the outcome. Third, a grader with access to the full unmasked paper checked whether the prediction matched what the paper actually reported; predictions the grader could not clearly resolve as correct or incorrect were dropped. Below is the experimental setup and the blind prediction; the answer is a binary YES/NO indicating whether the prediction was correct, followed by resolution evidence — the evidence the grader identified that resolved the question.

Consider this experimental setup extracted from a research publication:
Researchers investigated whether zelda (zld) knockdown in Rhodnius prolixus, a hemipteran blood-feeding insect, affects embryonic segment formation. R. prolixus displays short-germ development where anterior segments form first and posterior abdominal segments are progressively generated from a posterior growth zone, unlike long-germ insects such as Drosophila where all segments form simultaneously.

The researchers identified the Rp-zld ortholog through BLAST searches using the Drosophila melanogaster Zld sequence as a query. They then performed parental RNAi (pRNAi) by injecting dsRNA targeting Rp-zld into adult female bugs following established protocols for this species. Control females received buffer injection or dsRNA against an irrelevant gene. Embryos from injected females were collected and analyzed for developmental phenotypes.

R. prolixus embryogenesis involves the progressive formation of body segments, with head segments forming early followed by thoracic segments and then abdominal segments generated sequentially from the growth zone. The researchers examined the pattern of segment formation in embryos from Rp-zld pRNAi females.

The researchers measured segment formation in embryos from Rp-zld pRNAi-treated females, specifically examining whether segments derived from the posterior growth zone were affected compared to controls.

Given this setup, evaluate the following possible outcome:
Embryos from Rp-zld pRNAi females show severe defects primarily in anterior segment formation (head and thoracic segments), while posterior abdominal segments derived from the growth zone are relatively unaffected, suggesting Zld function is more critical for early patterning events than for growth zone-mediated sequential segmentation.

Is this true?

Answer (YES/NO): NO